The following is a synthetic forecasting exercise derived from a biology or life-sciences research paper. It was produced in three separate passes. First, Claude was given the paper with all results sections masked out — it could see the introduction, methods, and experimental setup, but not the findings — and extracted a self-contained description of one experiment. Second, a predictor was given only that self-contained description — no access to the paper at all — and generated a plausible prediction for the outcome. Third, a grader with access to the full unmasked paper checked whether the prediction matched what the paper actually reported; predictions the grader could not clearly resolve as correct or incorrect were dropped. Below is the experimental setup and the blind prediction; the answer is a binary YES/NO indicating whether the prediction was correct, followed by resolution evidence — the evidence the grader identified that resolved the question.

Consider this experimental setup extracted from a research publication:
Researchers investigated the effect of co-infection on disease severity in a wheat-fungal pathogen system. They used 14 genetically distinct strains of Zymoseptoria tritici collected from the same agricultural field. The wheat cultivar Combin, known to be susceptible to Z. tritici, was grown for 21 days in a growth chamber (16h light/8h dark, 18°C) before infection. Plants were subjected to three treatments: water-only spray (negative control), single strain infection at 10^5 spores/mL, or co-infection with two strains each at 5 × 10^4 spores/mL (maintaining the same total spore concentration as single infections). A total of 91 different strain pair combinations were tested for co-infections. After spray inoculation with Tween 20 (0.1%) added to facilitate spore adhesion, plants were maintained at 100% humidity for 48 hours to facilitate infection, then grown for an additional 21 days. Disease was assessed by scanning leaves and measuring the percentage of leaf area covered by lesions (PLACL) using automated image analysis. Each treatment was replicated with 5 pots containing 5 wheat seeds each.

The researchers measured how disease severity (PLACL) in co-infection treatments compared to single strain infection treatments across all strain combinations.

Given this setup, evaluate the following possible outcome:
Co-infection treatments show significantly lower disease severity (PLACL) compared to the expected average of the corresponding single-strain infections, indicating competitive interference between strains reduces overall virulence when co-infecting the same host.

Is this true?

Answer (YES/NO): NO